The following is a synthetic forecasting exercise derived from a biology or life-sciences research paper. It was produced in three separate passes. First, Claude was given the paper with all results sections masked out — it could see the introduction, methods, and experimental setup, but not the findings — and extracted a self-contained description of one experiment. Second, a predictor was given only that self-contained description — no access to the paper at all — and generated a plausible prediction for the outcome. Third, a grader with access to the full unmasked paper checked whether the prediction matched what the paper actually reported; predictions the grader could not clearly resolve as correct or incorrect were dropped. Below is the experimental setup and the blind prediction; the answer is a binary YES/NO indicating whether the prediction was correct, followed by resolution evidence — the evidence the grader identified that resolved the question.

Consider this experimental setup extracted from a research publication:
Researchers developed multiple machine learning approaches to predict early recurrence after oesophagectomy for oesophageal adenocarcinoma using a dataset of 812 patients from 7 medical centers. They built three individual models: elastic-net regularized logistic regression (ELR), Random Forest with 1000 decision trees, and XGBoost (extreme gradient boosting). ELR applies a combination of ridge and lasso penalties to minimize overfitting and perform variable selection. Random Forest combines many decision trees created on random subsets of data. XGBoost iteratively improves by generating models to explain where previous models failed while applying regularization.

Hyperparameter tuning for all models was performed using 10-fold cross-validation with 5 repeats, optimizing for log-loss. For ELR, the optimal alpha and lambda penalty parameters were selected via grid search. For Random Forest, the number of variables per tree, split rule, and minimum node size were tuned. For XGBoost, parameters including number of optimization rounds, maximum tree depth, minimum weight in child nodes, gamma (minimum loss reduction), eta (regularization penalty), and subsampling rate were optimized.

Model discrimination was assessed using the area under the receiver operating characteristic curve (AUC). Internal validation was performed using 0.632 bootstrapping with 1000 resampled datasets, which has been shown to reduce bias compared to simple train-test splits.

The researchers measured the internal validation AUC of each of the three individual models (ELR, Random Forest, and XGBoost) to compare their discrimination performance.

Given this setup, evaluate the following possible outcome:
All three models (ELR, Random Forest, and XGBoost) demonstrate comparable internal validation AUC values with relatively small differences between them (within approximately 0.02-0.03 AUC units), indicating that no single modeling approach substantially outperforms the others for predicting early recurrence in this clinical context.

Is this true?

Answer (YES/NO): YES